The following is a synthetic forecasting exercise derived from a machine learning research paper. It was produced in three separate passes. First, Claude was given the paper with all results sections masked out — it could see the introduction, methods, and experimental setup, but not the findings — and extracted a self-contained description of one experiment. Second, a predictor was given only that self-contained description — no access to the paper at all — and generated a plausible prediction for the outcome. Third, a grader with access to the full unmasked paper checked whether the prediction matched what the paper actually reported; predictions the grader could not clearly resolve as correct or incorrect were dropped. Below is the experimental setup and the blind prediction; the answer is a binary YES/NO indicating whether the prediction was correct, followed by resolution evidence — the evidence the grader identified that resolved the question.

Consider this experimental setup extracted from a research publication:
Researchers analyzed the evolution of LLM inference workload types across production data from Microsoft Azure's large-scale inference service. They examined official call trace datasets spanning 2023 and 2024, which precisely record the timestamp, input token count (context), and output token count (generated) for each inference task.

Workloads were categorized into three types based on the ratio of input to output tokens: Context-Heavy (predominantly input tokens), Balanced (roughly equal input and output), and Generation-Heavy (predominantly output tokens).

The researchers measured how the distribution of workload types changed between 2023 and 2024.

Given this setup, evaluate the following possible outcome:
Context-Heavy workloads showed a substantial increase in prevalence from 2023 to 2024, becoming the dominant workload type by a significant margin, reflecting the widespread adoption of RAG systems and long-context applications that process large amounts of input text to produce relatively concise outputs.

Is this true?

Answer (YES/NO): YES